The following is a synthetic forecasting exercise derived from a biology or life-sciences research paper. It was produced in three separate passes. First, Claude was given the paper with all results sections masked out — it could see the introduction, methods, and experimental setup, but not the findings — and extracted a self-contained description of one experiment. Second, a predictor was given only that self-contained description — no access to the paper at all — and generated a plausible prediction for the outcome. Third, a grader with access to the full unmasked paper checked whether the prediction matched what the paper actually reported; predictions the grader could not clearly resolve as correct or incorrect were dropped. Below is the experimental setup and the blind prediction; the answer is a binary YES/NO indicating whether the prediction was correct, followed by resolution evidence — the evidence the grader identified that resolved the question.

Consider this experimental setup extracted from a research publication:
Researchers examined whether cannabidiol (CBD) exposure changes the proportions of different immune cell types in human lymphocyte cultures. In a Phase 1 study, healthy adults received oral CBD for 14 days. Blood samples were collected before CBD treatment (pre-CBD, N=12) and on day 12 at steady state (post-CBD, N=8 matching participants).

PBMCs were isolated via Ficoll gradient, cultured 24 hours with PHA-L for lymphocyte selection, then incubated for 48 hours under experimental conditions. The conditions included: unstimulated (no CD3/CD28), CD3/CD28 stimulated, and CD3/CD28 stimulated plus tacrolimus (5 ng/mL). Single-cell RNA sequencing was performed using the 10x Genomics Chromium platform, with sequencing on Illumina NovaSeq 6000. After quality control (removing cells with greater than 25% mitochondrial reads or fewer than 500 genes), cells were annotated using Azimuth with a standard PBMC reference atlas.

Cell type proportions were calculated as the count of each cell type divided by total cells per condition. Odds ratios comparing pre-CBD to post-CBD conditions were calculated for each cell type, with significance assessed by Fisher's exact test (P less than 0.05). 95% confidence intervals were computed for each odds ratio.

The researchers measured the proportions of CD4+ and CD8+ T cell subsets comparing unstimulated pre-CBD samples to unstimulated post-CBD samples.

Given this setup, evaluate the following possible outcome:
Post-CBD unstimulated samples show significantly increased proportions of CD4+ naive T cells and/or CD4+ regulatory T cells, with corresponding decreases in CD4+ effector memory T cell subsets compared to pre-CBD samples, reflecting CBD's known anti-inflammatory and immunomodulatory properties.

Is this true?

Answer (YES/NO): NO